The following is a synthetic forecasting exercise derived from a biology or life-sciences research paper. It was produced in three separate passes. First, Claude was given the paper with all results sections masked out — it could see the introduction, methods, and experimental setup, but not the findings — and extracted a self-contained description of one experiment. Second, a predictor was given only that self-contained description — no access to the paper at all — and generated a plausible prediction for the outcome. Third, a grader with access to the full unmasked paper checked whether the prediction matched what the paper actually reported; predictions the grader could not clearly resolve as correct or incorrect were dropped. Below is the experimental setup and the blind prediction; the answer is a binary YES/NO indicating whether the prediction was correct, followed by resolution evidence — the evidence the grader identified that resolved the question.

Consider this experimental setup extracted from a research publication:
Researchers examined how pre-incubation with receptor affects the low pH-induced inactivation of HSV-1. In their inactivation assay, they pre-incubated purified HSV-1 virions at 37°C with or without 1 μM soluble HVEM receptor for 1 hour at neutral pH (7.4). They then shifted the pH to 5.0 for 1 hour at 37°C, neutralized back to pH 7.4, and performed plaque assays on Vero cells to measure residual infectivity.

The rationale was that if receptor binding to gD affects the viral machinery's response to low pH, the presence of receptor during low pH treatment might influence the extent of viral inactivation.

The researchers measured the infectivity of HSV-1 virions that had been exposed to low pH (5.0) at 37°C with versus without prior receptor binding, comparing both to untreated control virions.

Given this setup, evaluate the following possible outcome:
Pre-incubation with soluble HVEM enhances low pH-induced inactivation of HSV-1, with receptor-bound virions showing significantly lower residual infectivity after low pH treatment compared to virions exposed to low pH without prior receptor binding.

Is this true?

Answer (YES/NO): YES